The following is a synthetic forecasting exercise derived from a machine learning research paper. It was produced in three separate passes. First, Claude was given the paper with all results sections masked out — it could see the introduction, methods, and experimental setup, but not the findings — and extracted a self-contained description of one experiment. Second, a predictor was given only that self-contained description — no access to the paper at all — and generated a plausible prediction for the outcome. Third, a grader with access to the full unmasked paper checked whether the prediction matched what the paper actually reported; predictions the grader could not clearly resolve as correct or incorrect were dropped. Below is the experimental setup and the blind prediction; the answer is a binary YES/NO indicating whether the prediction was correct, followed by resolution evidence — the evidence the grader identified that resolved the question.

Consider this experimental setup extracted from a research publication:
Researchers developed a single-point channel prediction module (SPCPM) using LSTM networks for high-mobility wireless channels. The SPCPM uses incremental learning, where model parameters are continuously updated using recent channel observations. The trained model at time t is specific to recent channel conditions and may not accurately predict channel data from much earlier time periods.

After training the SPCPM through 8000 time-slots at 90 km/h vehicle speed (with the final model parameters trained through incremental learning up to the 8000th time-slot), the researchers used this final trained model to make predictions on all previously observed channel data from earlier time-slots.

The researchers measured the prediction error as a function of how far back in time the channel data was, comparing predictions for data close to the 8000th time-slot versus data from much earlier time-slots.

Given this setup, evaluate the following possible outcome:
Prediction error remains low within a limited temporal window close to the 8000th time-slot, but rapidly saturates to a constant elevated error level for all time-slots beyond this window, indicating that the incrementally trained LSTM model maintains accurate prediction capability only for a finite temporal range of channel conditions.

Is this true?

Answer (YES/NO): NO